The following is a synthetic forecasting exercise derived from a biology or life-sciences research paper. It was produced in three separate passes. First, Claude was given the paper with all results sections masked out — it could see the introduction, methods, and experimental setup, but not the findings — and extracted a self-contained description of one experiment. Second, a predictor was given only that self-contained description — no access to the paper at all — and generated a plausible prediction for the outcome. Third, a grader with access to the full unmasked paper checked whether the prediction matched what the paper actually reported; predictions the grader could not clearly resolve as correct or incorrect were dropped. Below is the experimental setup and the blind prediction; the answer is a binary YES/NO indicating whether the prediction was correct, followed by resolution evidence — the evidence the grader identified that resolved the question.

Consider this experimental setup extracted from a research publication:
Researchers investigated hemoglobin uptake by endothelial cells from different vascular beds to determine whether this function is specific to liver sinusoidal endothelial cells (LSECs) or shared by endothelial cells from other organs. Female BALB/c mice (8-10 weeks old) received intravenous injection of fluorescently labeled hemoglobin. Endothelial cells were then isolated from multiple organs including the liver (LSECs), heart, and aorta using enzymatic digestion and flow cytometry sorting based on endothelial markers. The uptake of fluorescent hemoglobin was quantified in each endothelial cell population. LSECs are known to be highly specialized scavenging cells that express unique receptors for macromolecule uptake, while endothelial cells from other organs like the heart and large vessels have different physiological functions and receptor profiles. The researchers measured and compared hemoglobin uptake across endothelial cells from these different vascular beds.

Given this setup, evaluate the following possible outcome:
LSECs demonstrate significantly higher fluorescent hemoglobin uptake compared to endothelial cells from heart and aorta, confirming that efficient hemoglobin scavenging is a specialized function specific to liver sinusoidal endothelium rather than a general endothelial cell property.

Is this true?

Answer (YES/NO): YES